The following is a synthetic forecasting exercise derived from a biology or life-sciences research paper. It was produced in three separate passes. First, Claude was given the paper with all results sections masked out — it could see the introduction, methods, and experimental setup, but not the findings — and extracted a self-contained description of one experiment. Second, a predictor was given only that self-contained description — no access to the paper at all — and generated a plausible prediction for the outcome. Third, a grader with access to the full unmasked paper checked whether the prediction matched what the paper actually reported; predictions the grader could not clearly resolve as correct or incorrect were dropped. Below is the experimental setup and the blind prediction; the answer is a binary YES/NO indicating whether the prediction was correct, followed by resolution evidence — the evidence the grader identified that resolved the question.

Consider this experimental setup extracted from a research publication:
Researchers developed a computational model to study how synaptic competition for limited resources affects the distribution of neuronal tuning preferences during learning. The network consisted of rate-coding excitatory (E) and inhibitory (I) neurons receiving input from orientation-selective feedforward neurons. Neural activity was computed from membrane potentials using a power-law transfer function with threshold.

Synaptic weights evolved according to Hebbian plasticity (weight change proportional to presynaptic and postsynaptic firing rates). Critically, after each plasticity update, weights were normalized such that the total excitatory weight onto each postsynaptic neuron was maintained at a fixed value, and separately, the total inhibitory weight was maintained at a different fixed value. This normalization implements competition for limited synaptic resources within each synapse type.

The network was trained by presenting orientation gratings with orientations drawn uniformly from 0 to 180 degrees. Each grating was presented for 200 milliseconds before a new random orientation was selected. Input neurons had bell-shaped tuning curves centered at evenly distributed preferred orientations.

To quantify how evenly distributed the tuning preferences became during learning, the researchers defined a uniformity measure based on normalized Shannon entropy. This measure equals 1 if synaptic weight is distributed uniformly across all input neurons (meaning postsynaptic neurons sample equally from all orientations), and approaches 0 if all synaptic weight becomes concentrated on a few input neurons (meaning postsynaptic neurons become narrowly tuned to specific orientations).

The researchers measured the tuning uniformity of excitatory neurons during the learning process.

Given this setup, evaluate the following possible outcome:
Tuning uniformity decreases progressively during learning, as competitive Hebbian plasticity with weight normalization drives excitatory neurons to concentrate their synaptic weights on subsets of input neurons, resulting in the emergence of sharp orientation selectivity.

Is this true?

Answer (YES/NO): NO